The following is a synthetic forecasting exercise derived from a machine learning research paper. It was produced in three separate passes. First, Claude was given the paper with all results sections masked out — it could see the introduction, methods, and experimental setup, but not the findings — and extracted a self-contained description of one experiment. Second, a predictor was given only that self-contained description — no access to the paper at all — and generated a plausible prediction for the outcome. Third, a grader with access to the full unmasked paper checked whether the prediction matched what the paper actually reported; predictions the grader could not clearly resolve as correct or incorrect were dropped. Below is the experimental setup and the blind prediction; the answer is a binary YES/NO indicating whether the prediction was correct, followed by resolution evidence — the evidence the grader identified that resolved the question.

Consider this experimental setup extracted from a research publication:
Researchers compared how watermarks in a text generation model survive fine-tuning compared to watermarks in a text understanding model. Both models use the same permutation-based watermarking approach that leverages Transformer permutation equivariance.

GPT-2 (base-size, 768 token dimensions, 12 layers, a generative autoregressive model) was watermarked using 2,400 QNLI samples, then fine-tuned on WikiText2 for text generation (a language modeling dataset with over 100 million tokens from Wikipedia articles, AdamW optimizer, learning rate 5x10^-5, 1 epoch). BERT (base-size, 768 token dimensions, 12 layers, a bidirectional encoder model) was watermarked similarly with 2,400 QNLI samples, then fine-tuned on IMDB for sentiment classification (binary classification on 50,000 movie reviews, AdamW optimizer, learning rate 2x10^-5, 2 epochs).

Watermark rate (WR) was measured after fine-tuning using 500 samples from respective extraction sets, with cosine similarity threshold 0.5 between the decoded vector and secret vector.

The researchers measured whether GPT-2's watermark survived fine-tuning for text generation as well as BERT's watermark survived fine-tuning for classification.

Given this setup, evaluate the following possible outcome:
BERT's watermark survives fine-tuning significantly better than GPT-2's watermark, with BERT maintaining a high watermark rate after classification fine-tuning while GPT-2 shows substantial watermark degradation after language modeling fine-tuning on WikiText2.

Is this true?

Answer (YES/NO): NO